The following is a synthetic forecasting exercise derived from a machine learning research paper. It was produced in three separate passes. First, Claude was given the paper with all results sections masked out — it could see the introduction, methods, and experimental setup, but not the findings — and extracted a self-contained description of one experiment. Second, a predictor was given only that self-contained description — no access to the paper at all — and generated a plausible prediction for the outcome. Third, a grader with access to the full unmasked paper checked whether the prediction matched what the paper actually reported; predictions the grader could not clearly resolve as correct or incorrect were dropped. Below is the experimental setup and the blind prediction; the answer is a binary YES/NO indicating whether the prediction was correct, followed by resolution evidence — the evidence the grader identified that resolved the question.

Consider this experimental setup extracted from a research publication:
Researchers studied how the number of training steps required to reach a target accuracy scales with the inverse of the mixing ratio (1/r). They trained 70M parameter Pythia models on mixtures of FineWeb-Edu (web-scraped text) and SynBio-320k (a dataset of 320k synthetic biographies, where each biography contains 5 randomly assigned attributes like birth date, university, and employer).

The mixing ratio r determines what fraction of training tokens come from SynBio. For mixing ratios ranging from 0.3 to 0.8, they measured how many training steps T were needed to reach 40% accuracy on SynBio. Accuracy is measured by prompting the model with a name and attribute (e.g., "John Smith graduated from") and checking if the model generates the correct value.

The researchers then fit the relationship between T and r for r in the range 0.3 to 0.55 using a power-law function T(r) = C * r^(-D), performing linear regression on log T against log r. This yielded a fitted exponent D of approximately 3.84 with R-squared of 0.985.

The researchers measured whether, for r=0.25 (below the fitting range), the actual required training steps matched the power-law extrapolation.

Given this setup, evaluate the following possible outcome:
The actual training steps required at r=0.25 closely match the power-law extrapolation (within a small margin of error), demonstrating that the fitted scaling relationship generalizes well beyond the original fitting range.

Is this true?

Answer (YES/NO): NO